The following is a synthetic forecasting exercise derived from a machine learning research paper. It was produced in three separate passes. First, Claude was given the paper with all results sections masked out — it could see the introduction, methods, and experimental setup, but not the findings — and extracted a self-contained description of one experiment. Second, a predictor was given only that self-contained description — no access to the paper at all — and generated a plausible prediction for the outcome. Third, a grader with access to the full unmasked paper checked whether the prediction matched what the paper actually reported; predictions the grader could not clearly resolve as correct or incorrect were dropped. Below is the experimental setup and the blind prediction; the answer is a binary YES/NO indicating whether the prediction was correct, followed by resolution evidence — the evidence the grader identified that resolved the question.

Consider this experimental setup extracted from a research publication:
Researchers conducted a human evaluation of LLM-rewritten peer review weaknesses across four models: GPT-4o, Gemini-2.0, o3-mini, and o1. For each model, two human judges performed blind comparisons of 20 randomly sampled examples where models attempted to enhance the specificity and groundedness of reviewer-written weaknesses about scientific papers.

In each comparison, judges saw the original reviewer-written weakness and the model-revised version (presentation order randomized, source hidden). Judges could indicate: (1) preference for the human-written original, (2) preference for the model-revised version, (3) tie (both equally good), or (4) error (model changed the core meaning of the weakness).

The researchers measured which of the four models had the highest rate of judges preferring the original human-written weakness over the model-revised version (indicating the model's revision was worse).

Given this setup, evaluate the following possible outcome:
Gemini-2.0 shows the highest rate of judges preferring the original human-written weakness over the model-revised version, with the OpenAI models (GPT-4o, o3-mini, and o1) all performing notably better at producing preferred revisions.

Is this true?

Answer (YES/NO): NO